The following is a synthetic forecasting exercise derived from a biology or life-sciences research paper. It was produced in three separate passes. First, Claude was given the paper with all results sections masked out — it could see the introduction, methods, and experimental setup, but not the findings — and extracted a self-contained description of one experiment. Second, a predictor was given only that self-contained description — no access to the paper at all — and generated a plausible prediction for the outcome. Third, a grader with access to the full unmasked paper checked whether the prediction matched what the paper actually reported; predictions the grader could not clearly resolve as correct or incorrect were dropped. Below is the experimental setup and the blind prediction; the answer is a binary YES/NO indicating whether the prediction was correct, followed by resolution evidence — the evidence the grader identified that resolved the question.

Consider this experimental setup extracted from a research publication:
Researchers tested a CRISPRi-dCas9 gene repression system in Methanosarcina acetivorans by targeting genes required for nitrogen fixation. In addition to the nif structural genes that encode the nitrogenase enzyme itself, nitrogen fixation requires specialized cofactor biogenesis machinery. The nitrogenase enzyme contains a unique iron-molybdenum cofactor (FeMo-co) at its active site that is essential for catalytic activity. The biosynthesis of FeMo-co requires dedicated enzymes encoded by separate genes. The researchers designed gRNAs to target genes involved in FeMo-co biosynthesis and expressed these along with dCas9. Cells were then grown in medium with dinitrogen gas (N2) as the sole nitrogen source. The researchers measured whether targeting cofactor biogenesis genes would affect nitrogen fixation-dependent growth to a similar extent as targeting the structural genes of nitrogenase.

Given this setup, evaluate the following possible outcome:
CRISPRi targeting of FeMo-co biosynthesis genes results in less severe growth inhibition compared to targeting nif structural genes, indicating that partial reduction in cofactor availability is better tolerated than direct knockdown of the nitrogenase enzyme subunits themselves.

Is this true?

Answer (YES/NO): YES